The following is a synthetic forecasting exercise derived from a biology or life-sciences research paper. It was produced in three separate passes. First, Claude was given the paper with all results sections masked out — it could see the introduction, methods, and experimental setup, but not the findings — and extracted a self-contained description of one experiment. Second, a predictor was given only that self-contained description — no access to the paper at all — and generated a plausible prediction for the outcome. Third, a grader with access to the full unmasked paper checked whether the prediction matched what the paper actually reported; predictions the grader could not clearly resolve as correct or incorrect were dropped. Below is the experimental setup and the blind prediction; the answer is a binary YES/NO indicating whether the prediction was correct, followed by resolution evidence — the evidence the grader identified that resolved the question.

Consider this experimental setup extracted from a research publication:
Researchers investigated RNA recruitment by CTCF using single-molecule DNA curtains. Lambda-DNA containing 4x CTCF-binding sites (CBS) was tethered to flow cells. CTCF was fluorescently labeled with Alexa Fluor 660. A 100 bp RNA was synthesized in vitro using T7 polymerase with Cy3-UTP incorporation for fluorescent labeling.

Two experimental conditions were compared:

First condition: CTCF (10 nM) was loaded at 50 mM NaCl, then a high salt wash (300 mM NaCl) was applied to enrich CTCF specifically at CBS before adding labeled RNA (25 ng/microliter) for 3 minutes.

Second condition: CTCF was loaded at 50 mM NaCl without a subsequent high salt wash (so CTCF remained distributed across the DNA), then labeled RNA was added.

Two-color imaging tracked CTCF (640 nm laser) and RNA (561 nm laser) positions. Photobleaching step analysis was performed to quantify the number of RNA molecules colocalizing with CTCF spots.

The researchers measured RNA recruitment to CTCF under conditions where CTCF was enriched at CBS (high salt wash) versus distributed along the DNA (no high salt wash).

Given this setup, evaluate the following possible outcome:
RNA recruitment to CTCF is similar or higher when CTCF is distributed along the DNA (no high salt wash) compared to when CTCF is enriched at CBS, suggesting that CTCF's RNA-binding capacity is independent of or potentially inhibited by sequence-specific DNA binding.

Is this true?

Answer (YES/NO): YES